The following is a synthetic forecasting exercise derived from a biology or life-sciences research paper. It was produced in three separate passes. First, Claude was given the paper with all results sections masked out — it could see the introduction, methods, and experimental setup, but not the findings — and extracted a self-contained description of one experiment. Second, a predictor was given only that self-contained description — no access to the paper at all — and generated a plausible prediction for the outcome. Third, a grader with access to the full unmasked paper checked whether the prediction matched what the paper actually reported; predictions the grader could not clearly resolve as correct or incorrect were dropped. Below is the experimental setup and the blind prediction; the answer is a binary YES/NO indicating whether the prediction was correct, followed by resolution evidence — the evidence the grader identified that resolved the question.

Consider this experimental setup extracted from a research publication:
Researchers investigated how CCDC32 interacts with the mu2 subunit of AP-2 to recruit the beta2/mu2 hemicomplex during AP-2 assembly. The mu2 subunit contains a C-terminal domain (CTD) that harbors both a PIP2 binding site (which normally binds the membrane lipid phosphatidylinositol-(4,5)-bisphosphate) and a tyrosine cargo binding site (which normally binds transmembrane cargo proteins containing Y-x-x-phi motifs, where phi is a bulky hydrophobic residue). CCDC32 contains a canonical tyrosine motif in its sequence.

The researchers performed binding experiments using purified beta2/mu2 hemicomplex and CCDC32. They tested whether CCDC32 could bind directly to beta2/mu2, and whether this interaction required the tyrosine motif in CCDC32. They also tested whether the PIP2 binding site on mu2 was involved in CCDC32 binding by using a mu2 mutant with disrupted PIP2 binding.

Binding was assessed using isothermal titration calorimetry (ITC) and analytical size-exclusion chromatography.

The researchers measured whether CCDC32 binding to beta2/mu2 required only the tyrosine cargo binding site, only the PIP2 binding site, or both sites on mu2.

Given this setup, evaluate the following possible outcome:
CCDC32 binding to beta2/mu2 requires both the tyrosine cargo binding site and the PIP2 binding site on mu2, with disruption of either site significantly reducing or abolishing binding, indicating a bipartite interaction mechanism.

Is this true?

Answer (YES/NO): NO